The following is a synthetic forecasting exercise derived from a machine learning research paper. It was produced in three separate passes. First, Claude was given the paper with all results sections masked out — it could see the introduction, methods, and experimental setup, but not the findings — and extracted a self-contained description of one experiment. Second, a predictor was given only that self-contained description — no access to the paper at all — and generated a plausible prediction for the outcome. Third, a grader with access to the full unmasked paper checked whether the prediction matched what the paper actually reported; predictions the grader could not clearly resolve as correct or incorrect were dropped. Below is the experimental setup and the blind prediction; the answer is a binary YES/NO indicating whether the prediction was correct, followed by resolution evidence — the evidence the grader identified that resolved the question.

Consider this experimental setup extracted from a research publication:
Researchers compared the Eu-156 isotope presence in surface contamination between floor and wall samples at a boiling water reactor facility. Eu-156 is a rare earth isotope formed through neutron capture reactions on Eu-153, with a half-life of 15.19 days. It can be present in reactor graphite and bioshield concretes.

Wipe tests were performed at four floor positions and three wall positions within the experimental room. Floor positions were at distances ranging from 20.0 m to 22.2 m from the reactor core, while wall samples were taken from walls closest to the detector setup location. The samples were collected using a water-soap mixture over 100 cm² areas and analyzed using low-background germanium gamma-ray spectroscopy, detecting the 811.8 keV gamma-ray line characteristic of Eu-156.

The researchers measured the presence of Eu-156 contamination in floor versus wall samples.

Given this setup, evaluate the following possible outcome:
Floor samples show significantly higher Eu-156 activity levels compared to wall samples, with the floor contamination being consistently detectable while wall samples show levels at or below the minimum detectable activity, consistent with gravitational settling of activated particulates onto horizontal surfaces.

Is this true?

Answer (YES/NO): YES